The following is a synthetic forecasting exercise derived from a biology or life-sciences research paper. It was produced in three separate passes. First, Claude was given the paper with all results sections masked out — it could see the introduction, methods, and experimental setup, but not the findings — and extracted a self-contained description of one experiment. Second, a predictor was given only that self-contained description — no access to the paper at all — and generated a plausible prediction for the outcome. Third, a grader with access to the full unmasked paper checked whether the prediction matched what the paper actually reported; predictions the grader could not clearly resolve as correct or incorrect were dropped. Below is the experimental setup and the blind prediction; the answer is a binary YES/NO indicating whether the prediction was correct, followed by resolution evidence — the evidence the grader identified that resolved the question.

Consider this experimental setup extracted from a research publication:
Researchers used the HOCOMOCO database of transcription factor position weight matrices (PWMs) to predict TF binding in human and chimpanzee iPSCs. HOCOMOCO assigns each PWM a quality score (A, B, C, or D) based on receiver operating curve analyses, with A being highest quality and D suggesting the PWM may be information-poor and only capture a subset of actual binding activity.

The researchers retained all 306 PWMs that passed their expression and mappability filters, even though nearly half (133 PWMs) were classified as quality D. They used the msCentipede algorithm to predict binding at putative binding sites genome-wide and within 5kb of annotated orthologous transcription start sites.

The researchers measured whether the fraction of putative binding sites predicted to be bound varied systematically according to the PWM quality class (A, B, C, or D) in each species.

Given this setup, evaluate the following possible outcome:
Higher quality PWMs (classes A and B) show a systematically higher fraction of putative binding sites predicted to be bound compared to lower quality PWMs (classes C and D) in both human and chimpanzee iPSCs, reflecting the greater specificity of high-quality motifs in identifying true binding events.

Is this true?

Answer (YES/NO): NO